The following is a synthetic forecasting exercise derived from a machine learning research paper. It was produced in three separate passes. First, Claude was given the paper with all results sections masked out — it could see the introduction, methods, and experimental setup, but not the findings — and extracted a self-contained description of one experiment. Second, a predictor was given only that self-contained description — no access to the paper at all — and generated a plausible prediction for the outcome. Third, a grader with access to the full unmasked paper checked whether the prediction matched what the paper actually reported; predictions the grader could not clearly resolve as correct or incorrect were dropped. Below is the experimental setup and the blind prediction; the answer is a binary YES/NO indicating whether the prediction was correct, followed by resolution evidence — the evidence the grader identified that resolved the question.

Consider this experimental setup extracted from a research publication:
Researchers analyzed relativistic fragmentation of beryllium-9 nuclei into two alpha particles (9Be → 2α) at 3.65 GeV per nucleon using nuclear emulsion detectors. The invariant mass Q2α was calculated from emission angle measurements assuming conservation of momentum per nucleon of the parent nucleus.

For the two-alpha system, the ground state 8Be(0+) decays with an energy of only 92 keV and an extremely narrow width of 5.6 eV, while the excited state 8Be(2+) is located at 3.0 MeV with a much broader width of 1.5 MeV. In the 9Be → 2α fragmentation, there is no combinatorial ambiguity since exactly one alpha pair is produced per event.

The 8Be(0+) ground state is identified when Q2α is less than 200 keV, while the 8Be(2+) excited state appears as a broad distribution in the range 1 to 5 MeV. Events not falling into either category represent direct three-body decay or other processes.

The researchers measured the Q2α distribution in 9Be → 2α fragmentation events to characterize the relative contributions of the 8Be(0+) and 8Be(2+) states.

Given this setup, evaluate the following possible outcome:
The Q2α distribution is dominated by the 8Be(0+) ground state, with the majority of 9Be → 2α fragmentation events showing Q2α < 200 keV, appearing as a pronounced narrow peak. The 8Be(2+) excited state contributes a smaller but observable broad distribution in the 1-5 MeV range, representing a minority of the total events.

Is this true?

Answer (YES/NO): NO